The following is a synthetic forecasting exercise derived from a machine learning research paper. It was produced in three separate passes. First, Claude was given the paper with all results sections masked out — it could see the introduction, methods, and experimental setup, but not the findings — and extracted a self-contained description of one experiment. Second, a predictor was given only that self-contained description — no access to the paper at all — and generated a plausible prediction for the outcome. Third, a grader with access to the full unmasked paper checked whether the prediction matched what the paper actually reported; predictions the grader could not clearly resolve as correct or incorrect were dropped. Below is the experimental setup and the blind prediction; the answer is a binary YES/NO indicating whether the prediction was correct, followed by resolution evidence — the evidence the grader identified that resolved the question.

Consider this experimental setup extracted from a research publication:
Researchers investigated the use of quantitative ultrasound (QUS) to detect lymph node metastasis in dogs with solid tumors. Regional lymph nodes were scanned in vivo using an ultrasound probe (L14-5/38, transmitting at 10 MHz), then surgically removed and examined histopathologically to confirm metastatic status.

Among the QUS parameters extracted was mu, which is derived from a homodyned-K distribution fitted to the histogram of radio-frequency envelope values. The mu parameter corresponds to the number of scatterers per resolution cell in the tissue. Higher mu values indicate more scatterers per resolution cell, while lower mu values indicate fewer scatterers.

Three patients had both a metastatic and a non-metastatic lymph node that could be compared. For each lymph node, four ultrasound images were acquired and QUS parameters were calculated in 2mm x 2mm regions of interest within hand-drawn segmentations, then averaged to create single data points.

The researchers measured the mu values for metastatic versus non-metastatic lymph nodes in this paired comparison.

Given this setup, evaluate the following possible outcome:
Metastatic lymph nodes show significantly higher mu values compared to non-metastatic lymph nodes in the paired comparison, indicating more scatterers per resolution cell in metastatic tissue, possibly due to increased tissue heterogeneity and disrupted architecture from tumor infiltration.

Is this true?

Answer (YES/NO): NO